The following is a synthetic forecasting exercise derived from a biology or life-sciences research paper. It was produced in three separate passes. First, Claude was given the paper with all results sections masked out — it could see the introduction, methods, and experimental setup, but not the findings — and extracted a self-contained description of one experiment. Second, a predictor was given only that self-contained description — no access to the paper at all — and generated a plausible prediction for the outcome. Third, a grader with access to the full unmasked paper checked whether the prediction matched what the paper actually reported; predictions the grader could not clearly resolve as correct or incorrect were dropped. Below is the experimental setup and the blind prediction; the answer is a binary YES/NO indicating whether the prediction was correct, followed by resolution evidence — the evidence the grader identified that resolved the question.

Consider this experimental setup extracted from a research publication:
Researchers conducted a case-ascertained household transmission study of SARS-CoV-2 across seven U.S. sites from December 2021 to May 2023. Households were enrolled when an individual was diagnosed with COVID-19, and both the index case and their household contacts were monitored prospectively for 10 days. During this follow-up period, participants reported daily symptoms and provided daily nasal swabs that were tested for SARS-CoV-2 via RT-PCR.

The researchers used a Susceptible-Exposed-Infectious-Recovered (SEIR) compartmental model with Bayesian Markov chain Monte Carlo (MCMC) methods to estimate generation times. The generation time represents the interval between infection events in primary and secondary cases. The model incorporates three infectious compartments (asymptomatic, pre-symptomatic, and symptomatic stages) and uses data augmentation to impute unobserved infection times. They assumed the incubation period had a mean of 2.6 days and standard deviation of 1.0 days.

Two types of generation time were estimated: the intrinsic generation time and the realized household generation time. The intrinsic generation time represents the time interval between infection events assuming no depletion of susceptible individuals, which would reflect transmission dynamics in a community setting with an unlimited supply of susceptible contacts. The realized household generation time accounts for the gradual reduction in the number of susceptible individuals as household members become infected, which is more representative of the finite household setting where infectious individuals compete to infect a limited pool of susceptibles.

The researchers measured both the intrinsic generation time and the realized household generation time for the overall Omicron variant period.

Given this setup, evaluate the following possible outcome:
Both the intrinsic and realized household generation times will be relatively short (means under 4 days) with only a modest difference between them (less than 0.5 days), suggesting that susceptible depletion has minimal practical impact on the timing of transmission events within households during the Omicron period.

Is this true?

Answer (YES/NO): NO